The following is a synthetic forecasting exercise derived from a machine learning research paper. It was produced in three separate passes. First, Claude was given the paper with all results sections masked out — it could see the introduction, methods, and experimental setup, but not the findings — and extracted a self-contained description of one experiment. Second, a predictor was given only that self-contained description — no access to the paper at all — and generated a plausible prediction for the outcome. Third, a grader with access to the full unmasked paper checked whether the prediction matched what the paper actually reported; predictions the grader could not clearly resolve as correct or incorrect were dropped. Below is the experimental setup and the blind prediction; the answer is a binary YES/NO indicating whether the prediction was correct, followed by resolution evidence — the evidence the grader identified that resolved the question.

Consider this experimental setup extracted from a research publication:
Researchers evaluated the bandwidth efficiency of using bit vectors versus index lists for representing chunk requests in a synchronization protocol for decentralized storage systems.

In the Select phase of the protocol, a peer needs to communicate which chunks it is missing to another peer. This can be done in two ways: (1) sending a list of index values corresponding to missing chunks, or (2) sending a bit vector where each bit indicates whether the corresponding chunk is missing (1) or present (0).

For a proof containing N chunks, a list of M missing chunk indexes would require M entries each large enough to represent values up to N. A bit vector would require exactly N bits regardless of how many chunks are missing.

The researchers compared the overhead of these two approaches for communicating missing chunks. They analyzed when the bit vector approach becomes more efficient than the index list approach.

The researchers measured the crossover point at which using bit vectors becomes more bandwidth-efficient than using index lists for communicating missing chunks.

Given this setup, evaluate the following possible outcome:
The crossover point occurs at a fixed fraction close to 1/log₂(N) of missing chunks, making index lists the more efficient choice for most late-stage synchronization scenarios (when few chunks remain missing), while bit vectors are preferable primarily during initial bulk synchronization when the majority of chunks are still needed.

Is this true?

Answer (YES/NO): NO